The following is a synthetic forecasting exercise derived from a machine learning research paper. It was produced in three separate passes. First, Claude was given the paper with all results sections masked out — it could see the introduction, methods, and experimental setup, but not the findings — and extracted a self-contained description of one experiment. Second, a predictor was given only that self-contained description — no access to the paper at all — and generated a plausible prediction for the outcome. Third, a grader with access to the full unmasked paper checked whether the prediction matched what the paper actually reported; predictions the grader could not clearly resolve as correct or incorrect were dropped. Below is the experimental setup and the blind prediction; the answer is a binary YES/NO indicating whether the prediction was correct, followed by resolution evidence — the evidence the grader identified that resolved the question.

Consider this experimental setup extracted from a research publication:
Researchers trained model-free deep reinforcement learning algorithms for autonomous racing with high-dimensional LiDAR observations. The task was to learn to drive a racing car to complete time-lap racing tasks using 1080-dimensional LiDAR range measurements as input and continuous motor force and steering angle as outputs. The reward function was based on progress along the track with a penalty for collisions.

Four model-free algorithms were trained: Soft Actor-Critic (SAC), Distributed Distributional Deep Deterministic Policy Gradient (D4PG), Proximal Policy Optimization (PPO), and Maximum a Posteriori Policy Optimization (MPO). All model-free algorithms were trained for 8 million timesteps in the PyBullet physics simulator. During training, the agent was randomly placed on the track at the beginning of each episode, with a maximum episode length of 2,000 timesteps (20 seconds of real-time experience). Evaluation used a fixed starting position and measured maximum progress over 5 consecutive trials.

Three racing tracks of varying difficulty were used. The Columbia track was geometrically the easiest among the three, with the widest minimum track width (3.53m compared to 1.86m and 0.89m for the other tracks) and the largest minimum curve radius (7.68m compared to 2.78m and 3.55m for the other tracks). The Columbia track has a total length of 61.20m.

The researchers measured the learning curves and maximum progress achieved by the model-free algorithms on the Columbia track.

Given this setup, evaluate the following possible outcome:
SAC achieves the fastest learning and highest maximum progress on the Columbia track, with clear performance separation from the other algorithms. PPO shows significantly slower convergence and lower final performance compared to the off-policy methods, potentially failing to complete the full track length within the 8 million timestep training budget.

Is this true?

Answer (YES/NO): NO